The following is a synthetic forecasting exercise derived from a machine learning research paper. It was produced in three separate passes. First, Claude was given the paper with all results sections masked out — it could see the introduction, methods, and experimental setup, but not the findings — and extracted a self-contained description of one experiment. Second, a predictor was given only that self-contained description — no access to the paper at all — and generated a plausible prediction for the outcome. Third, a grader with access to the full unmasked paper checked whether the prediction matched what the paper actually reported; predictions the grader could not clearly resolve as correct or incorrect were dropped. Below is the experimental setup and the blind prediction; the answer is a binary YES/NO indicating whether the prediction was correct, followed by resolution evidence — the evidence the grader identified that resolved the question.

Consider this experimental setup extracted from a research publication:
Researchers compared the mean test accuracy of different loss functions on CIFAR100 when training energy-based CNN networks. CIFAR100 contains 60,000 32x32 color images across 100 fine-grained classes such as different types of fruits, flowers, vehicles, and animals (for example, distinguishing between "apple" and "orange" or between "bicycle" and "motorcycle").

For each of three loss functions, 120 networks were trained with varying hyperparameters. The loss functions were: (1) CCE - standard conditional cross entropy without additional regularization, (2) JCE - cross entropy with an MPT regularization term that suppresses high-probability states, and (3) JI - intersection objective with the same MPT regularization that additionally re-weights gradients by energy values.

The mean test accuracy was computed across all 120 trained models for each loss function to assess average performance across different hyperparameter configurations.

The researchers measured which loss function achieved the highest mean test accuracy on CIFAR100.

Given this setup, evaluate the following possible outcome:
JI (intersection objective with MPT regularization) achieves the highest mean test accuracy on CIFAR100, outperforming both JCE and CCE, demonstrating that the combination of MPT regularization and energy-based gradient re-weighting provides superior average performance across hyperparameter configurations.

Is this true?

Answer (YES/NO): NO